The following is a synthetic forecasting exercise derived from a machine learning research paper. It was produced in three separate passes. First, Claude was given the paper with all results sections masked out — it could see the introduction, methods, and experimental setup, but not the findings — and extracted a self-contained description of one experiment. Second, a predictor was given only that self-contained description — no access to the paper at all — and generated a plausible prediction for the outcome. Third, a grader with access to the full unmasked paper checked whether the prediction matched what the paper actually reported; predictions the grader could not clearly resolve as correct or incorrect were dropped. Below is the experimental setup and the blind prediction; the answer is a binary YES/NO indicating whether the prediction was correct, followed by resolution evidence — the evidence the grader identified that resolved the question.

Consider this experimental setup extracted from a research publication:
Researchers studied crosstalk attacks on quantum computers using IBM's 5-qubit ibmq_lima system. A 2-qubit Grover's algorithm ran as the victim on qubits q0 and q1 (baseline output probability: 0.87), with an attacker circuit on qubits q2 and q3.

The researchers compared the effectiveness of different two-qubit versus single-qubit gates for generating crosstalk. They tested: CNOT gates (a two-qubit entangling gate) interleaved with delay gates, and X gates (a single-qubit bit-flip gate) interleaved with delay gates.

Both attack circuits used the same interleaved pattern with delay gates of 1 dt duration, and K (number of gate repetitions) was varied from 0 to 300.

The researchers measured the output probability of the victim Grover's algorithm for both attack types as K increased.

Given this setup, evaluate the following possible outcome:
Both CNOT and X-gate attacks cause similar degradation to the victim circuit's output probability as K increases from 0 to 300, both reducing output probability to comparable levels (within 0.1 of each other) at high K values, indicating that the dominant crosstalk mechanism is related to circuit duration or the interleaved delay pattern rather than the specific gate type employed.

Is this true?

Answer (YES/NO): NO